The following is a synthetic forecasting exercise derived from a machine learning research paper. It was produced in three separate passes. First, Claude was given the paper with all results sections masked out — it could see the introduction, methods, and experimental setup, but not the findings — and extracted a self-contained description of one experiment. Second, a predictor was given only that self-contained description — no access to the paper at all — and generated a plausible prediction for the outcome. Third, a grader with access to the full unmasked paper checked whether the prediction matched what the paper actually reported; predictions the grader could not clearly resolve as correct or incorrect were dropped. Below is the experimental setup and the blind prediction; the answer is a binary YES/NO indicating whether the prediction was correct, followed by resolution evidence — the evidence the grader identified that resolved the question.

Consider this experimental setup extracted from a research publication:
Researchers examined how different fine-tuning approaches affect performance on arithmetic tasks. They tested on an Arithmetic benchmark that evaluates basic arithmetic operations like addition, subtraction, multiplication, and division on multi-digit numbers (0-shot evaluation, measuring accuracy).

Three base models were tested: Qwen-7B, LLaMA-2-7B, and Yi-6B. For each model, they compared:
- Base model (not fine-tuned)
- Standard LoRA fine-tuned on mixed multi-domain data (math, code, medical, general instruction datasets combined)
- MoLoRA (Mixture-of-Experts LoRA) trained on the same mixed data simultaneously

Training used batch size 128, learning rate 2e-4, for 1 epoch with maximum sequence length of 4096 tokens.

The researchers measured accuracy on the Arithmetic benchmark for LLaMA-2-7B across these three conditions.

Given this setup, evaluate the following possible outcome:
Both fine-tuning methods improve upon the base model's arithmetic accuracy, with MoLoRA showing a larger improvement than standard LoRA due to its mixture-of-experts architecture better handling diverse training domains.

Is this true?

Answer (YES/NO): NO